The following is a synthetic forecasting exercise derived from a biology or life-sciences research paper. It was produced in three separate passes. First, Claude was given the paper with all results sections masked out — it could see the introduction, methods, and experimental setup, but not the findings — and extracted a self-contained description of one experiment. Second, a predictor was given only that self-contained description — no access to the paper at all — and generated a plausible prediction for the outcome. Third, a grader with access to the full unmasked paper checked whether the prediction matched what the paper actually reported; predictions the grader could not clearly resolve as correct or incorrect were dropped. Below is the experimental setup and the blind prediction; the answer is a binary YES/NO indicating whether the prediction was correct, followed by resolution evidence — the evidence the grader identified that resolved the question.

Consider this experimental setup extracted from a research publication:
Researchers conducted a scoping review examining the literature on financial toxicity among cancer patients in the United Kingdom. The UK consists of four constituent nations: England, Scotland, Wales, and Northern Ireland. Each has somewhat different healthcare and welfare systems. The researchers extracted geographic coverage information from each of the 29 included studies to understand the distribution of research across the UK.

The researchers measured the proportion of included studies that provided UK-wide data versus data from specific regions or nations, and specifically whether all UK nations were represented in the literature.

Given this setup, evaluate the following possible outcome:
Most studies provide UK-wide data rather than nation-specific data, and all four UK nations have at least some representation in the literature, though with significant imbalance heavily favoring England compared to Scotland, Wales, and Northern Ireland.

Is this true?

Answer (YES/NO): NO